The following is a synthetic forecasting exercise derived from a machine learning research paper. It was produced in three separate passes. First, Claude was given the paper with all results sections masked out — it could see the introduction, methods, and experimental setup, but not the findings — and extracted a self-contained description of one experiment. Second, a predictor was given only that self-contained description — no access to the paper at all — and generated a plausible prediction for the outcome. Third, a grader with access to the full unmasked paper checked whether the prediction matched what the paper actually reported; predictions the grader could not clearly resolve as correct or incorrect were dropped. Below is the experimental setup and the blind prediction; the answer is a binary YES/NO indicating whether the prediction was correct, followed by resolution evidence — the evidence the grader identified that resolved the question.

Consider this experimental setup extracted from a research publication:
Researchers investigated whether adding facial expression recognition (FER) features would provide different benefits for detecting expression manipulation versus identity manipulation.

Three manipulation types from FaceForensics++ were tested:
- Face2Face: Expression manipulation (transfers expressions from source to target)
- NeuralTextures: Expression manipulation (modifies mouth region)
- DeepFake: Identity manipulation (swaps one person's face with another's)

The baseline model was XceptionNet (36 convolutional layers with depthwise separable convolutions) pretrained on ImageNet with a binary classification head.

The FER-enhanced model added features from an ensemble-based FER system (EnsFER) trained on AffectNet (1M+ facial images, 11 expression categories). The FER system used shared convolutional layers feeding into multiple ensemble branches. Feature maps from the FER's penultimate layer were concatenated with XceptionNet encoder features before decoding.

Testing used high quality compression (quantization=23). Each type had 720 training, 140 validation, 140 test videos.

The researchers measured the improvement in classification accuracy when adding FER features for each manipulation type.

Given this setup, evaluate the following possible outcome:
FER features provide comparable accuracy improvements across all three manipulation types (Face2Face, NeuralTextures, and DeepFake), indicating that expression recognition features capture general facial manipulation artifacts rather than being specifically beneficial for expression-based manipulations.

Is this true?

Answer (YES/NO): NO